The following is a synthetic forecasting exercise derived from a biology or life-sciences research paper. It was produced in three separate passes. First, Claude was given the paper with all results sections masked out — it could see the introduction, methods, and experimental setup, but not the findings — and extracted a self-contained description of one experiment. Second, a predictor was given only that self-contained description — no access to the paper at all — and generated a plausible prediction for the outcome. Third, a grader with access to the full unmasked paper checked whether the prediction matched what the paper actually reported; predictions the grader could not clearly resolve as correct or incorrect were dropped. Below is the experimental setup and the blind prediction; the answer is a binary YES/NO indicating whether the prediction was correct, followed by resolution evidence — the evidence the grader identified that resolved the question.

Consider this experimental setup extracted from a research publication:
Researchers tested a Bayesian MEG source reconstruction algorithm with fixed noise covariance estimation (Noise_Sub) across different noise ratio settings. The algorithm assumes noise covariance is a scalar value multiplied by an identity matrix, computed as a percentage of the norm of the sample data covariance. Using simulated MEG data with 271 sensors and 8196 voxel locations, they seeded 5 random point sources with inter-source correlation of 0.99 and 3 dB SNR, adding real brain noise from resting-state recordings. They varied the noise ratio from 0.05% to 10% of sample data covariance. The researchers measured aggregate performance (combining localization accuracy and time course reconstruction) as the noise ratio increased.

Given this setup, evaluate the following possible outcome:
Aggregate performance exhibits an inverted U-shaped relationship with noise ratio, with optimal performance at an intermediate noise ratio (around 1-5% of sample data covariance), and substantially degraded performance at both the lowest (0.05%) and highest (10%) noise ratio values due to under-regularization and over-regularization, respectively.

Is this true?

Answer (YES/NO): NO